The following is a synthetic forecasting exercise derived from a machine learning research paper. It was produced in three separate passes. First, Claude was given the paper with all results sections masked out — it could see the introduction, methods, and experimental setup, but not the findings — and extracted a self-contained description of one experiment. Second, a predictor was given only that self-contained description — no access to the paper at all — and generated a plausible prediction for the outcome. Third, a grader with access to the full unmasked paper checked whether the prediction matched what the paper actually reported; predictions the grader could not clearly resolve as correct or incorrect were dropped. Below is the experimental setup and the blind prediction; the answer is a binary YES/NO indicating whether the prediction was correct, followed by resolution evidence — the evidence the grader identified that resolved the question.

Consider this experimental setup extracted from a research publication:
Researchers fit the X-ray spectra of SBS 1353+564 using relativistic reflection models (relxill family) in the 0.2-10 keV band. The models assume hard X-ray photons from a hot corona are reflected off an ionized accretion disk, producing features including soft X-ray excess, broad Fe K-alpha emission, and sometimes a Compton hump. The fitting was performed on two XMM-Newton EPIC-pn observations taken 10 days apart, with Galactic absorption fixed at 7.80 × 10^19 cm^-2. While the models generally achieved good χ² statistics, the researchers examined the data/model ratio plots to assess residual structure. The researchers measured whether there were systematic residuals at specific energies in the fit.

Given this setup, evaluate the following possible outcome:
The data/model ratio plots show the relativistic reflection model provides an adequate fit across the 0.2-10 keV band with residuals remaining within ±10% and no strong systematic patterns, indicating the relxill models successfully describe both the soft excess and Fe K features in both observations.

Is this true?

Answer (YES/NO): NO